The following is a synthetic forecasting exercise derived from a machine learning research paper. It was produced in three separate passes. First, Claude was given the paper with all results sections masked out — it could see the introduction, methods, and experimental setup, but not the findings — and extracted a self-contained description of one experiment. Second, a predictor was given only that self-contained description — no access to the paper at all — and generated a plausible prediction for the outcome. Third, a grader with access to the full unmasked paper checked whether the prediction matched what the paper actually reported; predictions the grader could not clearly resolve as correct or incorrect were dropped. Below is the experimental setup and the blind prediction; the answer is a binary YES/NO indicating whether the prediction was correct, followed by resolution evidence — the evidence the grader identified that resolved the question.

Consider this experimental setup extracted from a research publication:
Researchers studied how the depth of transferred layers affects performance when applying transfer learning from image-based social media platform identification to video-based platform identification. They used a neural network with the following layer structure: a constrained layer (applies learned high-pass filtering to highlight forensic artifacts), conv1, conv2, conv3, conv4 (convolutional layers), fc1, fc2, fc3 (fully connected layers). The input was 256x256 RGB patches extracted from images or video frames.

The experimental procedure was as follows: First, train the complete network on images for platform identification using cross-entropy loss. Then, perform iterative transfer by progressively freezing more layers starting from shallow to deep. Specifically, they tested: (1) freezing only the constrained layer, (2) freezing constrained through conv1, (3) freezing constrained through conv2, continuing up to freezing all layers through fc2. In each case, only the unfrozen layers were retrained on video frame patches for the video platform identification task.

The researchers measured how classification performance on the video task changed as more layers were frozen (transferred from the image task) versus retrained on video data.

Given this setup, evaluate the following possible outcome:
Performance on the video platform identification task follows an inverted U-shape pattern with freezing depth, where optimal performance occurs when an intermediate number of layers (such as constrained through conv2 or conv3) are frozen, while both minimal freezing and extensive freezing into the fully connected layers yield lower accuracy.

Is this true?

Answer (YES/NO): NO